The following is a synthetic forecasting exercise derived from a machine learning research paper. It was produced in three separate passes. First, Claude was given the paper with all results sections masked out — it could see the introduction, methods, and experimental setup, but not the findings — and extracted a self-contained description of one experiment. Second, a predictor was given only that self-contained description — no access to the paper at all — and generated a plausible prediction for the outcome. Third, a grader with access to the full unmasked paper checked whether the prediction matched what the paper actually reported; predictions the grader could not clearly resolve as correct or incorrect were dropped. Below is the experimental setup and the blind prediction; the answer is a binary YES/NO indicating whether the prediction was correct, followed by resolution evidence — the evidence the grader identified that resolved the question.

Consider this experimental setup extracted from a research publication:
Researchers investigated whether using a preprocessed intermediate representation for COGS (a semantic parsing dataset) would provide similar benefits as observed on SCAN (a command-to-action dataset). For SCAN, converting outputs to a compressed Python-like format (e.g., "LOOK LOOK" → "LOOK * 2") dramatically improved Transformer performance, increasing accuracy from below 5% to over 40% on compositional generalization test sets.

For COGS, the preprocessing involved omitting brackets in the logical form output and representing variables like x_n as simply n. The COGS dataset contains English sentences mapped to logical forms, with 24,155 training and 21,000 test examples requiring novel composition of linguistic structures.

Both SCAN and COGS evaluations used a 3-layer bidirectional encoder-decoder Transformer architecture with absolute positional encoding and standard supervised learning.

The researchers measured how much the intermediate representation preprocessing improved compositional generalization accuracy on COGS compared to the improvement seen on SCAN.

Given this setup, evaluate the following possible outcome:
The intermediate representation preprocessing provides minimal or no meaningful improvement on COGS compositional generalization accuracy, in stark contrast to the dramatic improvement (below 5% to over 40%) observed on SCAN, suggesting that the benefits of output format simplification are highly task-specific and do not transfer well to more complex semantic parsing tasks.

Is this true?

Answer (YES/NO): YES